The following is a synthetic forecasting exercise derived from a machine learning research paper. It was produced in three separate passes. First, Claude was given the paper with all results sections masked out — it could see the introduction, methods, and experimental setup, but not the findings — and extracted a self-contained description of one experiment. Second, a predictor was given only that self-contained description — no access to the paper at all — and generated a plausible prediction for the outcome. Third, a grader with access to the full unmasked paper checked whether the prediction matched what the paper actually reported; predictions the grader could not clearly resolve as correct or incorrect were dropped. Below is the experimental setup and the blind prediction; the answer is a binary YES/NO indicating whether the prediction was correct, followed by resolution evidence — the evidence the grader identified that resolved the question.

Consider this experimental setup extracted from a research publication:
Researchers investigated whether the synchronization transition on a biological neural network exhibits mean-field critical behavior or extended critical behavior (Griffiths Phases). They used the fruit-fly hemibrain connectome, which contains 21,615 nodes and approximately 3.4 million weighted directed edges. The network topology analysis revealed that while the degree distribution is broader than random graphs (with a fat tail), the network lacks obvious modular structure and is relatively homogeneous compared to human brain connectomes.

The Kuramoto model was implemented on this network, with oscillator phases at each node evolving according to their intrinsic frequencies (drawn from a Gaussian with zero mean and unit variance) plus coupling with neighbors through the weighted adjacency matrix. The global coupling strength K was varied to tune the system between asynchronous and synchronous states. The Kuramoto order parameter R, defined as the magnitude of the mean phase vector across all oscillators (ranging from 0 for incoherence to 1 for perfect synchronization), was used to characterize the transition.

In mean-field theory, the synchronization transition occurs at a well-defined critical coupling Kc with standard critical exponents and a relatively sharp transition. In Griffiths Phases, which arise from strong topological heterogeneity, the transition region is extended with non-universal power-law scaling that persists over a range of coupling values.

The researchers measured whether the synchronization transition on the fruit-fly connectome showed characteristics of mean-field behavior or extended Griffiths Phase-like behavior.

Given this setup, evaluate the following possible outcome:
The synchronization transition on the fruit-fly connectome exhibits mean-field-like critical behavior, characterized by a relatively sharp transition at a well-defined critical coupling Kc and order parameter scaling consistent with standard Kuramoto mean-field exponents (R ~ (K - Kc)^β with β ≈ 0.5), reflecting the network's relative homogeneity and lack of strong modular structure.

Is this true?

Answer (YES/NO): YES